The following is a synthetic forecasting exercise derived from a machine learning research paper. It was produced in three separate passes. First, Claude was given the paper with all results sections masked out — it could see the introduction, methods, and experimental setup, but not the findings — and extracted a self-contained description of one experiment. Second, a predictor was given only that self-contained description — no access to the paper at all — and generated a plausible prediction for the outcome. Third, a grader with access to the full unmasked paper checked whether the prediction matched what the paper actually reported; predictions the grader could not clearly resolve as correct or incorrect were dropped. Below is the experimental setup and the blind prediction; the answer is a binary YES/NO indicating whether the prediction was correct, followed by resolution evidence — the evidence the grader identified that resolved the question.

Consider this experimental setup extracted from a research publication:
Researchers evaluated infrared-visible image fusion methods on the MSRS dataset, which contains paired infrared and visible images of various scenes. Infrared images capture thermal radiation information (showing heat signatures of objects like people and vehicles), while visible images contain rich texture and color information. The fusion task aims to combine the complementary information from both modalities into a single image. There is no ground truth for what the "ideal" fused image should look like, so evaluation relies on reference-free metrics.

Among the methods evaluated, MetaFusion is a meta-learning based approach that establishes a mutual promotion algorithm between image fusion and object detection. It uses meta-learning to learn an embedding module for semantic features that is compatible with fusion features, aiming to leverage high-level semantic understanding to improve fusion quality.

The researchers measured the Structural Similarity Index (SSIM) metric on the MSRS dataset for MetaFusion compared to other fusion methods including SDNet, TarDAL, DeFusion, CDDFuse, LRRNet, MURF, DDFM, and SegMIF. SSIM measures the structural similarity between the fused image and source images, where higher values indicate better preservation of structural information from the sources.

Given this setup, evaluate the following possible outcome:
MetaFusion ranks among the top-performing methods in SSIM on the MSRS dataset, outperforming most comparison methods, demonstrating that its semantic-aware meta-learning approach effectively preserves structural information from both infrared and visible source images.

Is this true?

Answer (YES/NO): NO